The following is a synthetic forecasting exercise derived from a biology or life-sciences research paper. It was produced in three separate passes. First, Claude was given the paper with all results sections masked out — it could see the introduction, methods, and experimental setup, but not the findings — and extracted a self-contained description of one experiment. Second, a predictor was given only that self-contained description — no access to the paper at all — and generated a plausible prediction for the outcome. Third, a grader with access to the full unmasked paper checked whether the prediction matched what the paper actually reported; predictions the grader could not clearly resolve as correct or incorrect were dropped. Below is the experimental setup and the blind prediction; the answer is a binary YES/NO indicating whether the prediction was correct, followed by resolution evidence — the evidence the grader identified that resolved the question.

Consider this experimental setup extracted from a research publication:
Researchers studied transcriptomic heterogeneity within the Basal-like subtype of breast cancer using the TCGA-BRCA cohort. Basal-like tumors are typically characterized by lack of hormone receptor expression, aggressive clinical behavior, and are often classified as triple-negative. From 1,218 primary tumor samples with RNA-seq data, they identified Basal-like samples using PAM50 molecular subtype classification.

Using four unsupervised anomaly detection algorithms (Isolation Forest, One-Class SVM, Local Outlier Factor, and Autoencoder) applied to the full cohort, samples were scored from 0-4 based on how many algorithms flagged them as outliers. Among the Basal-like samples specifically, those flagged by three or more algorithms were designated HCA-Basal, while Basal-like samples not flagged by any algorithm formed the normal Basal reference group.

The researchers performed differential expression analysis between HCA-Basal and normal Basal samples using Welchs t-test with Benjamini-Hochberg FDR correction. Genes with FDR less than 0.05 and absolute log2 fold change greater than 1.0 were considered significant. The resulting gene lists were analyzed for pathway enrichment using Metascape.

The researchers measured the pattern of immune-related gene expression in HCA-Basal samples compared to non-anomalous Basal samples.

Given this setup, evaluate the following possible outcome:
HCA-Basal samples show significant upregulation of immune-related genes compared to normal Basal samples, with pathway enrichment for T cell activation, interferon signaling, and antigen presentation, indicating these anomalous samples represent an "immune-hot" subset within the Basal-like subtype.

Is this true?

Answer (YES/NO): NO